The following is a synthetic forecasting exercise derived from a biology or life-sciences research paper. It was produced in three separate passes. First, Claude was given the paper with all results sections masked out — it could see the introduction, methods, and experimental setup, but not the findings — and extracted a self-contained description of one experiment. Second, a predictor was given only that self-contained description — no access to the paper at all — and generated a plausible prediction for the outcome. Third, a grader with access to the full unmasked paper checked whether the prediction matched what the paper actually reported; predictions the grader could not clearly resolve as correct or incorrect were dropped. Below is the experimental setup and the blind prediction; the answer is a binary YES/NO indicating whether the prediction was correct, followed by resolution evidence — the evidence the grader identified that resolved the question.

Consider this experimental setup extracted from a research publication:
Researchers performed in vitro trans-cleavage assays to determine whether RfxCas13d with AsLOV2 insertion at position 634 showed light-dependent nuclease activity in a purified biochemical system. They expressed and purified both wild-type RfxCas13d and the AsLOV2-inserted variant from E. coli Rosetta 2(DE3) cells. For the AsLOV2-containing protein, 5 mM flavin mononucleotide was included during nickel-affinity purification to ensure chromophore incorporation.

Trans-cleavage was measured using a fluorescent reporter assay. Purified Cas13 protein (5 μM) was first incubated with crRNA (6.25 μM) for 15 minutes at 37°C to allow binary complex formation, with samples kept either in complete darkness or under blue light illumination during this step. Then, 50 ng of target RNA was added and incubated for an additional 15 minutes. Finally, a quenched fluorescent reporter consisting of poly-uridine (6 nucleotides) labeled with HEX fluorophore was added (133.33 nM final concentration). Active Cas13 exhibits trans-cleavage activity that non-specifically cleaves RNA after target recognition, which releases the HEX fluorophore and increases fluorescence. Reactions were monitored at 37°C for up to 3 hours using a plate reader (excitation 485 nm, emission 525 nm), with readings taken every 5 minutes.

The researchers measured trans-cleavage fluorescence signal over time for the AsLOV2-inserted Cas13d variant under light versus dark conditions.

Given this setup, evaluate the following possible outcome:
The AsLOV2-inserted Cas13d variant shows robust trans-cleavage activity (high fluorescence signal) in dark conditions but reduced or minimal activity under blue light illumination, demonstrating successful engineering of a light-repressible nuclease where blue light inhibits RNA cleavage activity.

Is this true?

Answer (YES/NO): YES